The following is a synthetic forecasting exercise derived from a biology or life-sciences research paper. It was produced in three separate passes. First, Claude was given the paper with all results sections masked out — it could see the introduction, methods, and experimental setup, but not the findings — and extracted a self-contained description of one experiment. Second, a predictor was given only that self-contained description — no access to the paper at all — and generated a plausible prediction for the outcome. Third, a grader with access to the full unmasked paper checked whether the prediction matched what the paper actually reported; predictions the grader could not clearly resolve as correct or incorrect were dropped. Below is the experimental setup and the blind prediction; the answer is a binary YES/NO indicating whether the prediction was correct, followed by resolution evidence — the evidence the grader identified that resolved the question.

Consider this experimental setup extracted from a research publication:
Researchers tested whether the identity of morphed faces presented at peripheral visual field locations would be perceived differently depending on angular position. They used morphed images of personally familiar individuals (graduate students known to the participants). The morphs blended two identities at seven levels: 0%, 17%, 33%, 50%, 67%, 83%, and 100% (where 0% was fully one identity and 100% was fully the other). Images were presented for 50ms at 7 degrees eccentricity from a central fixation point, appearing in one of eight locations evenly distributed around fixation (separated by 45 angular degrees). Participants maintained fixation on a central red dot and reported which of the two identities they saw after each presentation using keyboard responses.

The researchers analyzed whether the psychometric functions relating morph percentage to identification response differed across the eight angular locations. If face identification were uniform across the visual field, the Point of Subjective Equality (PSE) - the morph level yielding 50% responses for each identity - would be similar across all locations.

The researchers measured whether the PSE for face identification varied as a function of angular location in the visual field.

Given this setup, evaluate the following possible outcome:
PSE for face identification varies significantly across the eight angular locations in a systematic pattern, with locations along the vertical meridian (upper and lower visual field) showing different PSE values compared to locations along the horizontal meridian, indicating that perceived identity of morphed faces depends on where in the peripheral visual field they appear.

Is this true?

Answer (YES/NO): NO